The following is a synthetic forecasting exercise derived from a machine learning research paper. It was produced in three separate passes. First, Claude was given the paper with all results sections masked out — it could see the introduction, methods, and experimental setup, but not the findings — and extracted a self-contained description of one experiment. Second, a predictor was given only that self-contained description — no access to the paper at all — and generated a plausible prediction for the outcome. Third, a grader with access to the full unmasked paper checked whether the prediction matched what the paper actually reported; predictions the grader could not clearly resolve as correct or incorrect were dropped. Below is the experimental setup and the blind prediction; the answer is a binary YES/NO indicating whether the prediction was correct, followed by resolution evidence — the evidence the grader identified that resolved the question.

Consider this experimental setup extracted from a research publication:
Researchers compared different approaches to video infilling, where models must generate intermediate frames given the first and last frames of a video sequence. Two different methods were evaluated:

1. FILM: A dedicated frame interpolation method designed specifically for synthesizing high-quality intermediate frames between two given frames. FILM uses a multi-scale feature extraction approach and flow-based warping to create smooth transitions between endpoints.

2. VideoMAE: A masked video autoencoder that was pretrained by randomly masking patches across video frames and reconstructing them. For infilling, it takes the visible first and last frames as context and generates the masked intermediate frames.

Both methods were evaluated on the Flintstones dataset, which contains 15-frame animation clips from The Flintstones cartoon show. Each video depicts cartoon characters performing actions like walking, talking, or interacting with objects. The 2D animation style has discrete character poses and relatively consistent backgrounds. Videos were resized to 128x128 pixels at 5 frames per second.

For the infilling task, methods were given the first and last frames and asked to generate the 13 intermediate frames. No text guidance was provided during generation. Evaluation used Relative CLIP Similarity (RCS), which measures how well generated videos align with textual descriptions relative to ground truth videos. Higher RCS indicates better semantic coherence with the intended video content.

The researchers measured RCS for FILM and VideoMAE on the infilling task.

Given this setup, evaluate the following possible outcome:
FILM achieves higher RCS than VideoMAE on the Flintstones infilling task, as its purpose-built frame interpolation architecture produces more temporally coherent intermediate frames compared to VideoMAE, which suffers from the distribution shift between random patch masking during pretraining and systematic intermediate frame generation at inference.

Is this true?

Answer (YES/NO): NO